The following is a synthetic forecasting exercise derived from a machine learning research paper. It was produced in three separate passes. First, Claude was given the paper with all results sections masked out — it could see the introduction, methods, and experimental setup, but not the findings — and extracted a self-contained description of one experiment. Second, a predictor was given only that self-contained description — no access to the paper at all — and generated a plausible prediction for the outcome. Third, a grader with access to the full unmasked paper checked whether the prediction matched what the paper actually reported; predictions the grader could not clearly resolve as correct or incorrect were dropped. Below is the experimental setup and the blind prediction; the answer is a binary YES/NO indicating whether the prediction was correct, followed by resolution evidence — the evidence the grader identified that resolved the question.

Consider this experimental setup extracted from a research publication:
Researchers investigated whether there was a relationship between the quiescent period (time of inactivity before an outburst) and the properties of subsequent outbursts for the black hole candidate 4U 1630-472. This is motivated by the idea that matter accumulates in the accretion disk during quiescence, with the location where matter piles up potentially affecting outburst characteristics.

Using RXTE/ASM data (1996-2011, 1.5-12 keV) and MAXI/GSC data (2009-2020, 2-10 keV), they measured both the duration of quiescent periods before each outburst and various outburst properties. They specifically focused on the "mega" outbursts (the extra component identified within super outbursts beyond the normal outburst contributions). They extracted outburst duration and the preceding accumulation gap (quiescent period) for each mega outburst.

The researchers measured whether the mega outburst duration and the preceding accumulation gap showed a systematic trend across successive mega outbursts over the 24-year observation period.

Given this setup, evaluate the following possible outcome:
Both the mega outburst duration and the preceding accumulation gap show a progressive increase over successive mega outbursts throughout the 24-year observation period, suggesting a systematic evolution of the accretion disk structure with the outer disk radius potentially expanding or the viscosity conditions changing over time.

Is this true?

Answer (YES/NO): NO